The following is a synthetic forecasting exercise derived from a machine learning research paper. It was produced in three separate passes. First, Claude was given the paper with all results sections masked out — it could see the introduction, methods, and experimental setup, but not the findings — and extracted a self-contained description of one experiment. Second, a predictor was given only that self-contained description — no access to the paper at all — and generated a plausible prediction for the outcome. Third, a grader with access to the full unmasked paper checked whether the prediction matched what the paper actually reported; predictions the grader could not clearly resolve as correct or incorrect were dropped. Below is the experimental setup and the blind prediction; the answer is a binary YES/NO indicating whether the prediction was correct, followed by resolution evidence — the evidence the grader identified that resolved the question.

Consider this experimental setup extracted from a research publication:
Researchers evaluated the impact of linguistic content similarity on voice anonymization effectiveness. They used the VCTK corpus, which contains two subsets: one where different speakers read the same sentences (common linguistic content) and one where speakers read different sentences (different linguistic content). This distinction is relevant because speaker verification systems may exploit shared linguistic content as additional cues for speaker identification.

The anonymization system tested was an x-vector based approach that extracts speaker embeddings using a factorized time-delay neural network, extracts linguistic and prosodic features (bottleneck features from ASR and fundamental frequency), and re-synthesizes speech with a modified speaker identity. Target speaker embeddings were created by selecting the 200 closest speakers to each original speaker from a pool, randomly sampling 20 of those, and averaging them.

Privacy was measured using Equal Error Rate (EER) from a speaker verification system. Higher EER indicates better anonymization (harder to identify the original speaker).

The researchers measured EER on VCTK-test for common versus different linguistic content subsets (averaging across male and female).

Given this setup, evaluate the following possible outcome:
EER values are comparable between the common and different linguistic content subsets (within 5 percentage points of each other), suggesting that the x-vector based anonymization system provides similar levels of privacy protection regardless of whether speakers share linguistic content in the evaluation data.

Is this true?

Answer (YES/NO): YES